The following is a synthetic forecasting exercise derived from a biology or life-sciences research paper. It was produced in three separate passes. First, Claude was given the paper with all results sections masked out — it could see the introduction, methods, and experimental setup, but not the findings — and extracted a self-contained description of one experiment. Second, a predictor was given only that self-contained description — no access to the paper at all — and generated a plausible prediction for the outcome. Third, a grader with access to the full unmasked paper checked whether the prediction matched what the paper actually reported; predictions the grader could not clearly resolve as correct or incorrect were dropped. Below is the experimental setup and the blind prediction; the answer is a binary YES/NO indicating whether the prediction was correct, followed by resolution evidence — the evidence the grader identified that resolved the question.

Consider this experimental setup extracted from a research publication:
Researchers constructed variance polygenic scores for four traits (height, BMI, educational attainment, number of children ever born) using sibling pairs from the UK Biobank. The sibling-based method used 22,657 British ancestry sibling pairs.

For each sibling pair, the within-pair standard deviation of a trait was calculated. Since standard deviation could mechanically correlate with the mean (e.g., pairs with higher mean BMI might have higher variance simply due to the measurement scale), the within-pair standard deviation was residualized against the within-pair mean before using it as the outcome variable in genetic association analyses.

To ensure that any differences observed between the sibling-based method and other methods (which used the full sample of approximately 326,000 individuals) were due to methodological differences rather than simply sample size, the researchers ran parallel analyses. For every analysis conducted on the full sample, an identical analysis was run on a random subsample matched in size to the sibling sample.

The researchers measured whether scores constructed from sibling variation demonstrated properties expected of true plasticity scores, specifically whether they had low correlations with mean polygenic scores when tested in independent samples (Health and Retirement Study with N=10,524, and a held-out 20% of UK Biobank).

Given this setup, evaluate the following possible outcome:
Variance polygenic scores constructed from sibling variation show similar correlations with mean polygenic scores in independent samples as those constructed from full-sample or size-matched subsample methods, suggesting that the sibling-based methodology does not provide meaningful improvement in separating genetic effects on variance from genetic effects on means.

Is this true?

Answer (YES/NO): NO